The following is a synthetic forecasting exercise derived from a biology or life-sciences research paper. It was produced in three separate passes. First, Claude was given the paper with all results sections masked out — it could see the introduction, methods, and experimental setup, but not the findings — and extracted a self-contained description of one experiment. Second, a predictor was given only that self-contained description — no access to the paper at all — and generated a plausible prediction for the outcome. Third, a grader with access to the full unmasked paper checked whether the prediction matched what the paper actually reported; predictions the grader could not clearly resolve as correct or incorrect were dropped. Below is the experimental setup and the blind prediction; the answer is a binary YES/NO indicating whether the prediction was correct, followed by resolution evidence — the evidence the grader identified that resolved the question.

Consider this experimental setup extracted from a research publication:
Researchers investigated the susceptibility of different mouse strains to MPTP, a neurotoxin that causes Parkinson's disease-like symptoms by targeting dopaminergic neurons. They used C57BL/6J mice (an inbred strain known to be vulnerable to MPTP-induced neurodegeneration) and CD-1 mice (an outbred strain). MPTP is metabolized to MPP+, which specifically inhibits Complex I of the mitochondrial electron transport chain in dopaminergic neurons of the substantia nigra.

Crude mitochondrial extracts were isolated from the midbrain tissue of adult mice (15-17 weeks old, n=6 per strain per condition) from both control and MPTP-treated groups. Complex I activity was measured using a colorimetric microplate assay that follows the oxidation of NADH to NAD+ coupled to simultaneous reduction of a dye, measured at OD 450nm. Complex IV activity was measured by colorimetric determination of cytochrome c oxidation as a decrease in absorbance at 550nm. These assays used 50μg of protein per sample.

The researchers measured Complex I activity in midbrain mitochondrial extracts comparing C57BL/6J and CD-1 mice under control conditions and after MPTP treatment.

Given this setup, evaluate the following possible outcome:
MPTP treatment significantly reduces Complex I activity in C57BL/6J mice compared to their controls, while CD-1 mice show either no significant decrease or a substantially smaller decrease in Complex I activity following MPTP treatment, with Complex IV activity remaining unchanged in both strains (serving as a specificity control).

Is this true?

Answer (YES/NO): NO